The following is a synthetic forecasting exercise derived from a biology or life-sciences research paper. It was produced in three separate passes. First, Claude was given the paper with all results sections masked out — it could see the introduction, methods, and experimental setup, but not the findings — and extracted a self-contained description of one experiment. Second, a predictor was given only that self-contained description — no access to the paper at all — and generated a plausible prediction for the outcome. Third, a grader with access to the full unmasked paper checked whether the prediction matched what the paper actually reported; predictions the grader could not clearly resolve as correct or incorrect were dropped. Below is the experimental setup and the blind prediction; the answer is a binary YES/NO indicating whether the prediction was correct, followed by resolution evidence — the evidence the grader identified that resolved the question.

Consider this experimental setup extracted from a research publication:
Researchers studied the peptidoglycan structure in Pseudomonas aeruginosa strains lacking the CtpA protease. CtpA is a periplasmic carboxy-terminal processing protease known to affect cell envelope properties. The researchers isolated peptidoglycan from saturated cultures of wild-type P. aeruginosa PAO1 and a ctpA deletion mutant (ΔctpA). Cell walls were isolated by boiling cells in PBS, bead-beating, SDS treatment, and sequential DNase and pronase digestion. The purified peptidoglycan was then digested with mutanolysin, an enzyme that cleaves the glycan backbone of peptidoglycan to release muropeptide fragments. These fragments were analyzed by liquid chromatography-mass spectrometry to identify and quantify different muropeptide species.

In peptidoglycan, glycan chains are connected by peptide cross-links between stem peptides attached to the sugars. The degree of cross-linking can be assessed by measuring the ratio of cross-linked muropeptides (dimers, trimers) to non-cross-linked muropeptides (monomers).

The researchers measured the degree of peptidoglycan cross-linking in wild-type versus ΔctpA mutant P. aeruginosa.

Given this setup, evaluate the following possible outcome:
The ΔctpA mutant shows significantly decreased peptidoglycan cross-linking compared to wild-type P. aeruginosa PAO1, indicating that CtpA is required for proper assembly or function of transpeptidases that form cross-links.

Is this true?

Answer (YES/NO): NO